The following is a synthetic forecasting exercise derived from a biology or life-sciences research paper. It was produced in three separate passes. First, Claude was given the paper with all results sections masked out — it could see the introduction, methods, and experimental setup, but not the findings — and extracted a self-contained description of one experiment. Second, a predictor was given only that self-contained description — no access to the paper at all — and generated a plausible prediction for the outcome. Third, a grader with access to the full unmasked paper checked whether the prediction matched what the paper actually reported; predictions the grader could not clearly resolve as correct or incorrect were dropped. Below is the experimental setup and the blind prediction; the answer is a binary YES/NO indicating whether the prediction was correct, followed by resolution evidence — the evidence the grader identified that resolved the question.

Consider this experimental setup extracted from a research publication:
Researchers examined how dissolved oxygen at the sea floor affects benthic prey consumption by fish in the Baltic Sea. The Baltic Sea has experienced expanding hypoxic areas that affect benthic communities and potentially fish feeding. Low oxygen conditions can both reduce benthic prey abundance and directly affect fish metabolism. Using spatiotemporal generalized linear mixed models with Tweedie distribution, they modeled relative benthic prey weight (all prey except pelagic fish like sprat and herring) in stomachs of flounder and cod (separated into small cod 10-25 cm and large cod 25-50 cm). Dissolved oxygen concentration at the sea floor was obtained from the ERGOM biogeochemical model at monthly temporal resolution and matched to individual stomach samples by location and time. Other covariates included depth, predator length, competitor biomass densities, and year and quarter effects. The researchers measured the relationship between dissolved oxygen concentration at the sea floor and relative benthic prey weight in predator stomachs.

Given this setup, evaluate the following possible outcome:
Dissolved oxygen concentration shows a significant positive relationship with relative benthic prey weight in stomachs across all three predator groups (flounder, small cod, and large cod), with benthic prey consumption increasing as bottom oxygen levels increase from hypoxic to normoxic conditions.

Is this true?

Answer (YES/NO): NO